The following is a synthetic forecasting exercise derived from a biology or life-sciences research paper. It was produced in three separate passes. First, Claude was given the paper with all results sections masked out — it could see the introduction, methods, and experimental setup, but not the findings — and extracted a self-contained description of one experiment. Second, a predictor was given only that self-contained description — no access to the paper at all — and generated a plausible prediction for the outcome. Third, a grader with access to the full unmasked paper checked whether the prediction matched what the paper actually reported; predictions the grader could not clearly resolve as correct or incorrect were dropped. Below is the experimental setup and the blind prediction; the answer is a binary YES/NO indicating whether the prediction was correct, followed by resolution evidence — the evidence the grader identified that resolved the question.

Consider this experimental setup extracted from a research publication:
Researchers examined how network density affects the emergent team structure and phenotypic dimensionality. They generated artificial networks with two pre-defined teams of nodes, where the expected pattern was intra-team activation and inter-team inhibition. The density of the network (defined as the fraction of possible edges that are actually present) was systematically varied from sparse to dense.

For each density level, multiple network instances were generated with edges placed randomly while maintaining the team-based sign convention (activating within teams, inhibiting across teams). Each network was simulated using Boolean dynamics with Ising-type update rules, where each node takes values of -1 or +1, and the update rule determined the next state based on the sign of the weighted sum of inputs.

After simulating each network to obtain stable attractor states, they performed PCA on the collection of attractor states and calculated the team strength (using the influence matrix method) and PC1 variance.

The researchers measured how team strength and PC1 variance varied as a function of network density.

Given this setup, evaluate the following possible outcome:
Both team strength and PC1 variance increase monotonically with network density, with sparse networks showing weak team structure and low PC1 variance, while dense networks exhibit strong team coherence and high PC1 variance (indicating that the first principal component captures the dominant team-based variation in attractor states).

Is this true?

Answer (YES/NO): YES